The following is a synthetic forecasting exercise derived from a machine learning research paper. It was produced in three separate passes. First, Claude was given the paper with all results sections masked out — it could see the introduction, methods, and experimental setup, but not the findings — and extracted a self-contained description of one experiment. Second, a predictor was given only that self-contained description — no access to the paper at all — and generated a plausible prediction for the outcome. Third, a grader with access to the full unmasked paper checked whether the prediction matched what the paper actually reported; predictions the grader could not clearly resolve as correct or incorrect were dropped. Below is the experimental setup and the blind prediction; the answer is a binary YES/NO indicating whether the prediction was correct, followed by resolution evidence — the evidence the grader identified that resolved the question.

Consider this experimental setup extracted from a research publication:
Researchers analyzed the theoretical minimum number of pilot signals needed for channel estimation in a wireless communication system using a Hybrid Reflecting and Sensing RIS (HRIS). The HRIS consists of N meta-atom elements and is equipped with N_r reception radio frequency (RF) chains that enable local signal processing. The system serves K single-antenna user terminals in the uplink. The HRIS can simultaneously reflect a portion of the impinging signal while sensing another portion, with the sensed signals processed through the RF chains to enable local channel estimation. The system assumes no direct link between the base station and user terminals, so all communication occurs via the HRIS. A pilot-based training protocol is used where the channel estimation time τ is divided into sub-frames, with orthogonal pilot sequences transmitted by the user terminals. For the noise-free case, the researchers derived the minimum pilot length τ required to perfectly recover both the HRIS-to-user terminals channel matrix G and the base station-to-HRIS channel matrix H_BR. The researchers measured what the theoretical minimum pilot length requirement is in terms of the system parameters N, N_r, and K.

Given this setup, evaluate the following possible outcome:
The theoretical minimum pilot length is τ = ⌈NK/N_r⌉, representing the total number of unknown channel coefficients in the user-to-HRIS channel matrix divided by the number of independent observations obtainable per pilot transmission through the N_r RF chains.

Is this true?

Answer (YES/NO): NO